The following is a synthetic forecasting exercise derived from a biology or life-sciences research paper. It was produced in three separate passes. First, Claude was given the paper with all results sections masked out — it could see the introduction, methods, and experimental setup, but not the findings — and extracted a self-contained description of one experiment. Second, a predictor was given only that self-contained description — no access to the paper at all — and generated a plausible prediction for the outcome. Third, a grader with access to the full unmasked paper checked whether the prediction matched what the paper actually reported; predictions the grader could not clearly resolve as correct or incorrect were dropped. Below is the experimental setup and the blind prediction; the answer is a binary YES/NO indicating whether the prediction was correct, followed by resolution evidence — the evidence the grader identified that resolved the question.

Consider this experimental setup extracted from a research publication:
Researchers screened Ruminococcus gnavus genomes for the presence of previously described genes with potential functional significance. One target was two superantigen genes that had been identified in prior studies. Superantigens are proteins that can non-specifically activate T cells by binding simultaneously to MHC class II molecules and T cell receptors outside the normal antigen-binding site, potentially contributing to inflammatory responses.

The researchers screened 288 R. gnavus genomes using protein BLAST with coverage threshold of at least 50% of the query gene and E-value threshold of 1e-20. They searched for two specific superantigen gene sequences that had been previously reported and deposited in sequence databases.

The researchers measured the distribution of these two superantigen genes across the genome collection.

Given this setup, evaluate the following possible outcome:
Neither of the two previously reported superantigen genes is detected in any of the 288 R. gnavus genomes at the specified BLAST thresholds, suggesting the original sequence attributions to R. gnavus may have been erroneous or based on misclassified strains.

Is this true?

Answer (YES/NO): NO